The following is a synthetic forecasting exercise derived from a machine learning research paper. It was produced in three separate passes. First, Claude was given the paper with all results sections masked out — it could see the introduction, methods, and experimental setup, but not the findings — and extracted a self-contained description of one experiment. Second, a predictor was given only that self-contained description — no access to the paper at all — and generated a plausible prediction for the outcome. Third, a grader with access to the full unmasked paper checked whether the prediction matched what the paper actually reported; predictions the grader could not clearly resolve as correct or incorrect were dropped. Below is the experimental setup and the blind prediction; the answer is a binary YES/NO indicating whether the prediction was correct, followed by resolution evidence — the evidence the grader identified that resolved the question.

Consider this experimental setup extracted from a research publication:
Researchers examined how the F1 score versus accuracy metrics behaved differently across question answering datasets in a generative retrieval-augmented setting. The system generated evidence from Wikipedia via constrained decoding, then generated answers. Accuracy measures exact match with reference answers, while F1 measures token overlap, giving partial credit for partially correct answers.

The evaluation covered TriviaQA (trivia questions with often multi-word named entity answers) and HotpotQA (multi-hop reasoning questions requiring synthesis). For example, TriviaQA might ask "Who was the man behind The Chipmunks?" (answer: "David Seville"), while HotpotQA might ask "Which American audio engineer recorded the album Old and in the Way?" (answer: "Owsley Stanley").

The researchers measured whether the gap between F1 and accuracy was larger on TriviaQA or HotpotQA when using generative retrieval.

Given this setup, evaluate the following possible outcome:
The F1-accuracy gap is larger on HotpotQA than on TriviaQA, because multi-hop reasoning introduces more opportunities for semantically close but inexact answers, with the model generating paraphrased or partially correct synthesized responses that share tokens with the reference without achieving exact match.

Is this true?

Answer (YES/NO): YES